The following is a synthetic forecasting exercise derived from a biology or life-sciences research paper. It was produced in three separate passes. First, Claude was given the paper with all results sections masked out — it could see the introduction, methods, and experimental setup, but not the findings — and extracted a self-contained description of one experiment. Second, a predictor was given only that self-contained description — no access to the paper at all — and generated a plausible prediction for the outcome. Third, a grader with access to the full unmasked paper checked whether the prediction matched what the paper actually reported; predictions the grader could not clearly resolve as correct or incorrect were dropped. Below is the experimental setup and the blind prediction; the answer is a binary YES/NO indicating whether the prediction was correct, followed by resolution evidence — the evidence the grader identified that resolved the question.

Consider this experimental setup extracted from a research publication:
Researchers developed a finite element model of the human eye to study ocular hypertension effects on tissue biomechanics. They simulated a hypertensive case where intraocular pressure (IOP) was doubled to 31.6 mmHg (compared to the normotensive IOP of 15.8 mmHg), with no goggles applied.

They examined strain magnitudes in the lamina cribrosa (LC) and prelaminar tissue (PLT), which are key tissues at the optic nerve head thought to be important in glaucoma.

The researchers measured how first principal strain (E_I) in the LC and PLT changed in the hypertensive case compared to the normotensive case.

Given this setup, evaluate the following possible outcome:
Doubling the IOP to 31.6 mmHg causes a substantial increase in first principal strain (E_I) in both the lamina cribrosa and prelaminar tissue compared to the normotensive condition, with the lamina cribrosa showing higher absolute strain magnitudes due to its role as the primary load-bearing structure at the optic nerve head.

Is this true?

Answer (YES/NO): NO